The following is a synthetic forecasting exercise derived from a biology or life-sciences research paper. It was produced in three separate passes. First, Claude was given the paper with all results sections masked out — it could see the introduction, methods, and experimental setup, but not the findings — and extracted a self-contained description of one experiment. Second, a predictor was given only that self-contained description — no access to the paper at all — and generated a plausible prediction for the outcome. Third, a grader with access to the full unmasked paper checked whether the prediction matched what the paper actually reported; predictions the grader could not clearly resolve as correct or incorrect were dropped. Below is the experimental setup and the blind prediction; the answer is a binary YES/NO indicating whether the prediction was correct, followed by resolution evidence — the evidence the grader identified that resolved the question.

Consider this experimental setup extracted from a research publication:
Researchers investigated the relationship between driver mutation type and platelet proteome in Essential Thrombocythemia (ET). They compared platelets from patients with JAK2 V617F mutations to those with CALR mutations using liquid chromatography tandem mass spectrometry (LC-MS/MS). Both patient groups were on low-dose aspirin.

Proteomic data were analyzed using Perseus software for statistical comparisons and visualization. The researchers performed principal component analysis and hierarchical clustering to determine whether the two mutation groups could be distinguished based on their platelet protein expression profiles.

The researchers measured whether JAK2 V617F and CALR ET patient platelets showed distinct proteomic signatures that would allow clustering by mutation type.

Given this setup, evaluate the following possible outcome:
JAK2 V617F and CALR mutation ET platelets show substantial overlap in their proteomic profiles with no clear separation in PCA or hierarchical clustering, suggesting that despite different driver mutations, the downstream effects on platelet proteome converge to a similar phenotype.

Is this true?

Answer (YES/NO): NO